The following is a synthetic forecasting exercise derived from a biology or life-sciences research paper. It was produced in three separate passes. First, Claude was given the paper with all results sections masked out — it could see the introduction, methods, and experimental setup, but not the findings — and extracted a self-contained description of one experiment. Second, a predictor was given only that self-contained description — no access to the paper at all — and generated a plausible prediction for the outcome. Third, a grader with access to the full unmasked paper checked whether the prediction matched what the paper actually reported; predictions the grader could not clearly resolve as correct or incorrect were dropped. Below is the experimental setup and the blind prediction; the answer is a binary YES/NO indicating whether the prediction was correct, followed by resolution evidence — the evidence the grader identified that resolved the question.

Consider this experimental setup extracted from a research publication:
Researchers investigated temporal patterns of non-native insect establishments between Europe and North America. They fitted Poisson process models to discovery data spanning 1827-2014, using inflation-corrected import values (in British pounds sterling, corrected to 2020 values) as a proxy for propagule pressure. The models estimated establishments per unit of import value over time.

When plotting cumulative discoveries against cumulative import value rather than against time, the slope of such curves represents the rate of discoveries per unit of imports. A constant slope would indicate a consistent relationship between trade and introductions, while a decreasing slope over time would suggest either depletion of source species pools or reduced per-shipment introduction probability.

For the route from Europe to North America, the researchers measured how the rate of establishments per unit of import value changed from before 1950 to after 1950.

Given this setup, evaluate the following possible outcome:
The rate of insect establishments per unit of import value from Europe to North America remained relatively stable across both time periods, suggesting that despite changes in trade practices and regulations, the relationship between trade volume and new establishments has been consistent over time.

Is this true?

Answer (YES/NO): NO